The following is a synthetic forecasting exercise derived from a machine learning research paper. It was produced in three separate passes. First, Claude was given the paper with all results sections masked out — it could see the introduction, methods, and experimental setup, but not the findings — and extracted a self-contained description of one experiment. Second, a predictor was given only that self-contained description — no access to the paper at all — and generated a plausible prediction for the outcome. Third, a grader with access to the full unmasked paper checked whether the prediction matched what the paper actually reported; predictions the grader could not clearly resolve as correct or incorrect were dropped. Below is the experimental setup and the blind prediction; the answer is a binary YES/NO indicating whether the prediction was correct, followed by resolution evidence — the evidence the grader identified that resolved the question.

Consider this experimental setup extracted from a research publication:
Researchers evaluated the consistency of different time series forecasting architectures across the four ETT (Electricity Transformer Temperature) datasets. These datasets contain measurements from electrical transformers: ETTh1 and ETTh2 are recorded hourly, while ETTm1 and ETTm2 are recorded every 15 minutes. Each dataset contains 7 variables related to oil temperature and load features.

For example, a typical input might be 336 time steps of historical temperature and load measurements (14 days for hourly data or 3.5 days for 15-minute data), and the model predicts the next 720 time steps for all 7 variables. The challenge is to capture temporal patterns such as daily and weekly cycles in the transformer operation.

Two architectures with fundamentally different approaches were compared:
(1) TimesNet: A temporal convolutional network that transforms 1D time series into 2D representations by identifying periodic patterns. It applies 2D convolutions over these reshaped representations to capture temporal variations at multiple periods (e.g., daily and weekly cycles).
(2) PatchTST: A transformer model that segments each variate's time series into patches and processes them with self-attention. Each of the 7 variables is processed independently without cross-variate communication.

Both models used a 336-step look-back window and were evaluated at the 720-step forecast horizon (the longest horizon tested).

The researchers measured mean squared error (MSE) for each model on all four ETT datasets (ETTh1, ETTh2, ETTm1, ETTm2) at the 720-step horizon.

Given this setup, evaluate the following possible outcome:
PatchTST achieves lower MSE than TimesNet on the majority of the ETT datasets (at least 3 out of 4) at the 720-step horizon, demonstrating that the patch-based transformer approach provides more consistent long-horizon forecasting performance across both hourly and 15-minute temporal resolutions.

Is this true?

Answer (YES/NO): YES